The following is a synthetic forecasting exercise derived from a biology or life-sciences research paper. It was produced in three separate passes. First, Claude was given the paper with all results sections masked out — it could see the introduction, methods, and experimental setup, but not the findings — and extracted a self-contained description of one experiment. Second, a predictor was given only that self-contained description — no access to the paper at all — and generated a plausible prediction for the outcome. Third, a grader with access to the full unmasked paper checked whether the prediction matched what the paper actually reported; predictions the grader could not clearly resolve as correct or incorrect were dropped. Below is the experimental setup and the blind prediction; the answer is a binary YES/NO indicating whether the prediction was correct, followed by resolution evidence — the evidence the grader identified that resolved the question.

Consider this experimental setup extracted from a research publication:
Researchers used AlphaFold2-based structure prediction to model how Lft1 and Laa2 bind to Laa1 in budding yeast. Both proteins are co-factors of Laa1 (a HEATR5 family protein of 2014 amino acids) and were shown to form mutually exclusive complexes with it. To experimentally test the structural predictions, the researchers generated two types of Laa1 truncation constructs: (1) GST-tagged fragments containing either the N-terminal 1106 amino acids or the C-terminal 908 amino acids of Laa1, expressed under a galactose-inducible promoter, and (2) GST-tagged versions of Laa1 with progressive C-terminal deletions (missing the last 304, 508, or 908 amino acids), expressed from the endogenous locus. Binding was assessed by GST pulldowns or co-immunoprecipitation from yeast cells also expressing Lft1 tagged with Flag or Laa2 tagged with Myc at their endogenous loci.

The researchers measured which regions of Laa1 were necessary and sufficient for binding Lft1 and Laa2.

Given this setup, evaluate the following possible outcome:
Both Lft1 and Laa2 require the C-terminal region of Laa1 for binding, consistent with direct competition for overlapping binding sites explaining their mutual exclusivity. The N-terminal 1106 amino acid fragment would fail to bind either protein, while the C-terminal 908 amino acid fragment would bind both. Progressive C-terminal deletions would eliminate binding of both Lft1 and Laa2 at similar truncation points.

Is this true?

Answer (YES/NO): NO